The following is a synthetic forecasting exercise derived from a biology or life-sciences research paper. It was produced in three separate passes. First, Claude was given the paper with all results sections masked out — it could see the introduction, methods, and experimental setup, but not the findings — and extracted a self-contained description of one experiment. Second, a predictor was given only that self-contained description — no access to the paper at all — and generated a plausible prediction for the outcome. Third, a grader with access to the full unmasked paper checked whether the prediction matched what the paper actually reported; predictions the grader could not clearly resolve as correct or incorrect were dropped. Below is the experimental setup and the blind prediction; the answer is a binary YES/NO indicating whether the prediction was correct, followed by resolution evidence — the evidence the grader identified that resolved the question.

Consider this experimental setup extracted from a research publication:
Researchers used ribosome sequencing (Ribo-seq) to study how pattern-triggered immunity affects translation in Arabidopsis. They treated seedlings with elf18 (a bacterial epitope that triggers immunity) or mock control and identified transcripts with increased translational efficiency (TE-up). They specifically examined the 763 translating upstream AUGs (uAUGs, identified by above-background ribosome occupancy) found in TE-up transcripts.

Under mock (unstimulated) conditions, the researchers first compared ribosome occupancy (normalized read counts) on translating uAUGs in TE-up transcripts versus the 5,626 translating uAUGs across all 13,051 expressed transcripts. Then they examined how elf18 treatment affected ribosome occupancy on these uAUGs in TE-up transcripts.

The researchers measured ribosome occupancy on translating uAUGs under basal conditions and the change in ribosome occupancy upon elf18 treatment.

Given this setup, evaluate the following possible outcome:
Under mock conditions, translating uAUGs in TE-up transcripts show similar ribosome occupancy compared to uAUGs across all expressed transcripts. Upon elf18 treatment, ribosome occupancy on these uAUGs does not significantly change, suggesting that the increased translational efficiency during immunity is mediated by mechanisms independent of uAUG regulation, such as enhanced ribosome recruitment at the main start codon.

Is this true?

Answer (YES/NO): NO